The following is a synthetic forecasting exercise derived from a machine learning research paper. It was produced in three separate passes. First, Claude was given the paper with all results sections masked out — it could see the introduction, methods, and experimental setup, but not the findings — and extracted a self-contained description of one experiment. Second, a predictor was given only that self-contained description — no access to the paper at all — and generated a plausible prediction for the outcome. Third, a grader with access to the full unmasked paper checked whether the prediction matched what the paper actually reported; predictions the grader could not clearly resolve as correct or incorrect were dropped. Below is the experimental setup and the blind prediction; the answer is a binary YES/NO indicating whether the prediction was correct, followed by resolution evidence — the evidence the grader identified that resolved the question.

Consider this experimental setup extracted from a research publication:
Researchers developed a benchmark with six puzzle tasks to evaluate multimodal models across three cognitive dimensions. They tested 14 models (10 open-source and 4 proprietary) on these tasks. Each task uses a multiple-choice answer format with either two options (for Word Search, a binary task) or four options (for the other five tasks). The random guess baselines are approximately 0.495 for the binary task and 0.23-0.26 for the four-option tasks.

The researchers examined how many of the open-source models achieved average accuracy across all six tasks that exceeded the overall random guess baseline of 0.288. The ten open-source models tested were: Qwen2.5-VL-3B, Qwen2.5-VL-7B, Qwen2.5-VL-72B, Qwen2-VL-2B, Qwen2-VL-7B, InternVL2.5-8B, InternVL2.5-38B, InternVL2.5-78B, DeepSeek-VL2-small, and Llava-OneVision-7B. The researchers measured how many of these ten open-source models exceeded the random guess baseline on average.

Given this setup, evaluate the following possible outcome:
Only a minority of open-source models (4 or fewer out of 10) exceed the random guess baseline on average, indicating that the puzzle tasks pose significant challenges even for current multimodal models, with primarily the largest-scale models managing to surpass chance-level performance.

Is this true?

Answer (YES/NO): NO